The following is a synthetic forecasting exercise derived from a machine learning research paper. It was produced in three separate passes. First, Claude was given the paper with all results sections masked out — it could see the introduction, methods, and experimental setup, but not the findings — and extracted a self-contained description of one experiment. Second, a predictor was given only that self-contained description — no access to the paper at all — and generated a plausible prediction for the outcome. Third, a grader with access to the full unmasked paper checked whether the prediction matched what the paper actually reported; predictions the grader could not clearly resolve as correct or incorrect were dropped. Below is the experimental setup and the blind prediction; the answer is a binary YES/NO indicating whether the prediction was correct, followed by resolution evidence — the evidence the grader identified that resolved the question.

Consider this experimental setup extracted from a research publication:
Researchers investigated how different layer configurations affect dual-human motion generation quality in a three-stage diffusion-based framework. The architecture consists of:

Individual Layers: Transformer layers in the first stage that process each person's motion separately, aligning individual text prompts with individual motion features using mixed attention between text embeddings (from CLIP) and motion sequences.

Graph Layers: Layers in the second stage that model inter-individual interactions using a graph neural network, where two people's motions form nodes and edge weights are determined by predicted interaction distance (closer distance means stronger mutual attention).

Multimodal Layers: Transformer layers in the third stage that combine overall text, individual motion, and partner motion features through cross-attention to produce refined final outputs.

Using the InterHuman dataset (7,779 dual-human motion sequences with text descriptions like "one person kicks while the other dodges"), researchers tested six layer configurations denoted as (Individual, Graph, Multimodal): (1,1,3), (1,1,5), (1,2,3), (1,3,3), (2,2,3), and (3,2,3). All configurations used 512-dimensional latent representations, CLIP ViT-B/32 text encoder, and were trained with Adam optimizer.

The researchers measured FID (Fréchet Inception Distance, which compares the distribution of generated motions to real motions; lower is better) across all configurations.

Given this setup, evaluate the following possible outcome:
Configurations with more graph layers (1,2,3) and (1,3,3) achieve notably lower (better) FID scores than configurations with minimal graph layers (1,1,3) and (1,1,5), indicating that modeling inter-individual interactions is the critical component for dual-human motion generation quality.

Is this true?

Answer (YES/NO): NO